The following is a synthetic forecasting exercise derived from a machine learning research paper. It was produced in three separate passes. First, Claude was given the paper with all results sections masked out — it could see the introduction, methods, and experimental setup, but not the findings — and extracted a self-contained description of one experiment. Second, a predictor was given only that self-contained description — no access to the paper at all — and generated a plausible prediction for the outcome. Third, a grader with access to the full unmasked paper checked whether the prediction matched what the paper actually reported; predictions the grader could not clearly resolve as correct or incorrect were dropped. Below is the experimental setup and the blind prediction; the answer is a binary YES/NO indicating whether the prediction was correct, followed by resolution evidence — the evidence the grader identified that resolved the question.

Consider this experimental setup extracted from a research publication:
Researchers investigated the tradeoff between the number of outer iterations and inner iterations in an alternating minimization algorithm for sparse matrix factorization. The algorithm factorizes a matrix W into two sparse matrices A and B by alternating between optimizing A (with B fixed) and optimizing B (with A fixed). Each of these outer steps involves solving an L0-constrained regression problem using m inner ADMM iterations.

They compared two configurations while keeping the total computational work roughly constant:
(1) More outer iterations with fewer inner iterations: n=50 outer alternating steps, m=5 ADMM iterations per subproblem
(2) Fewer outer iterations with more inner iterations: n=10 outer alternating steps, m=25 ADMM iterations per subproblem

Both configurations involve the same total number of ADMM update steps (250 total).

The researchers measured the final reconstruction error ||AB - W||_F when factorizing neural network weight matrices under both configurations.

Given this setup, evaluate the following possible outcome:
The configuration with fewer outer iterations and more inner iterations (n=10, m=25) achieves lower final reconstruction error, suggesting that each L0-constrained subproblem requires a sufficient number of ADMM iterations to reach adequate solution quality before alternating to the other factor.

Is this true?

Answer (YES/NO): NO